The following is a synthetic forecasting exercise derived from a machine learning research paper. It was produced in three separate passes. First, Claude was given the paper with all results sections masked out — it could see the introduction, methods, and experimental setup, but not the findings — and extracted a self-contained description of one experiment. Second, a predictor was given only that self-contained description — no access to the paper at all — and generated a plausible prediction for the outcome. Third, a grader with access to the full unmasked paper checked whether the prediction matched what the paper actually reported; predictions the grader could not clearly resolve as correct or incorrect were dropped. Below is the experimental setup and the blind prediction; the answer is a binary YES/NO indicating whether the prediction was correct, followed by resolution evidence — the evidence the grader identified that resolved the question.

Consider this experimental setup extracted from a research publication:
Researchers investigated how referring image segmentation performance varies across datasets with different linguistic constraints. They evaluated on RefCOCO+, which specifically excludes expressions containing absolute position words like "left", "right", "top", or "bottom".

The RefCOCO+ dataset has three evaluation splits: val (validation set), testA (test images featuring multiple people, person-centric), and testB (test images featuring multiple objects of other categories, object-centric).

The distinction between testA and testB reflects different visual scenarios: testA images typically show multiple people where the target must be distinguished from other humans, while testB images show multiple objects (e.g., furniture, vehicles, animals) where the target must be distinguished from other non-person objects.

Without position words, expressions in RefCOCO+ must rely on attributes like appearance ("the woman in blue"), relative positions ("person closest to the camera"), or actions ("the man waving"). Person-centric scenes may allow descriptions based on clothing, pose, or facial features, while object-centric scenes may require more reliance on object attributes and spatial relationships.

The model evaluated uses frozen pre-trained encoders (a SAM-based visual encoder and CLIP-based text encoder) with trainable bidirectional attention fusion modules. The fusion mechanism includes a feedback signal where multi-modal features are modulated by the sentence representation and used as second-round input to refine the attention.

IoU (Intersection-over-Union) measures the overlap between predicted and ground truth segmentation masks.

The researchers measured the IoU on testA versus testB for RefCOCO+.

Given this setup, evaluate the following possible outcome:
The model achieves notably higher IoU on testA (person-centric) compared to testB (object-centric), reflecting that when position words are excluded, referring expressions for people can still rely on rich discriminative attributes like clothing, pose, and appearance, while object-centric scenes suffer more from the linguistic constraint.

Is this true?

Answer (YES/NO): YES